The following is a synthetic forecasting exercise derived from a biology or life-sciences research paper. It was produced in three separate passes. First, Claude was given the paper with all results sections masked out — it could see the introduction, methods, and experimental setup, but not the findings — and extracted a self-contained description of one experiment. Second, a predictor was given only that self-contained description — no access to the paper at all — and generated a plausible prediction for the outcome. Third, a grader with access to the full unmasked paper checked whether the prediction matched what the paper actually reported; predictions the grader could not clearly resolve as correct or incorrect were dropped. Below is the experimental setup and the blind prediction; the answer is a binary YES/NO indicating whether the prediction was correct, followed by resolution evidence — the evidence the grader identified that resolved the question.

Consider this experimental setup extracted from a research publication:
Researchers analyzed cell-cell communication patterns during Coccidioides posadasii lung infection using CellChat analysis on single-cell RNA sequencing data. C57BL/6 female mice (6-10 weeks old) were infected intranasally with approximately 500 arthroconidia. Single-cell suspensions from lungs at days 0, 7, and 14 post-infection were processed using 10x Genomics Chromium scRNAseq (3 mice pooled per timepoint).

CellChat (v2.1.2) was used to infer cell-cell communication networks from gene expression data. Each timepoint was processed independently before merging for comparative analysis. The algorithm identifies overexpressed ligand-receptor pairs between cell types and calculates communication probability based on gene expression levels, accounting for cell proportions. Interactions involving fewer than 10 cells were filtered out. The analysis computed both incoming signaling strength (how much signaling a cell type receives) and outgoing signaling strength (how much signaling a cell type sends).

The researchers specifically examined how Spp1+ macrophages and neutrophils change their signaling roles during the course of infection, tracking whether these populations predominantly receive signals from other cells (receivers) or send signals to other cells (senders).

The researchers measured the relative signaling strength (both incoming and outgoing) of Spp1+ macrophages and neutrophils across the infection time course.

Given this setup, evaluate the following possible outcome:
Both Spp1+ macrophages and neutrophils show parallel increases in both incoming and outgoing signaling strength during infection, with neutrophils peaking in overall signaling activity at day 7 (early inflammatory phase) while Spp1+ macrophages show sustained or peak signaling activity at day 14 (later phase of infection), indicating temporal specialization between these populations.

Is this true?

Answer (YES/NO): NO